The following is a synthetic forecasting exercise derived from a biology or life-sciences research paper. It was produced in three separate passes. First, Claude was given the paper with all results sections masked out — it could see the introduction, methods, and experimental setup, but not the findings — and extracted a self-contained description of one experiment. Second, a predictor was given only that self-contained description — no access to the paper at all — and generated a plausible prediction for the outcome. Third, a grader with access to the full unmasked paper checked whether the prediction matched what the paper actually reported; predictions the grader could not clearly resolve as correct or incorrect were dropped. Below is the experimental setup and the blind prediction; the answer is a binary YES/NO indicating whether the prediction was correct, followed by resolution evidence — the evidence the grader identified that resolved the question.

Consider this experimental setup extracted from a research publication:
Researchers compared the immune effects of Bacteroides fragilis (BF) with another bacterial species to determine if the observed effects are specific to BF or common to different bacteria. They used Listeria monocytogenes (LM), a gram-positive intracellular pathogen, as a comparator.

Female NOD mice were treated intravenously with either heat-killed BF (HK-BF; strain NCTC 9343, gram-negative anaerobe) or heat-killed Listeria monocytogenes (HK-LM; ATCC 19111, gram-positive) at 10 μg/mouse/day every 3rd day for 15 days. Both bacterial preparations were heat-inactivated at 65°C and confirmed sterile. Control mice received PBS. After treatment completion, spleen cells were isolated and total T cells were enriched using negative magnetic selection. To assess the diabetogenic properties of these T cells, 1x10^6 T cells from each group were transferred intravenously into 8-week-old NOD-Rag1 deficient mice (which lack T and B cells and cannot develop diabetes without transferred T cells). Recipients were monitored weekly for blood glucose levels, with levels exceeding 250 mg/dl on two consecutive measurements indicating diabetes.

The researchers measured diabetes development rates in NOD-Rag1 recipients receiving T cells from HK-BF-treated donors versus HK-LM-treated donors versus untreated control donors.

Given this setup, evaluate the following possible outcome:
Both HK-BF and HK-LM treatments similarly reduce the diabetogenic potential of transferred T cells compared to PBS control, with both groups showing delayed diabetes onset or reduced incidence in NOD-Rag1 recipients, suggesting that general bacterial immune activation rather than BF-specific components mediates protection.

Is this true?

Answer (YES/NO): NO